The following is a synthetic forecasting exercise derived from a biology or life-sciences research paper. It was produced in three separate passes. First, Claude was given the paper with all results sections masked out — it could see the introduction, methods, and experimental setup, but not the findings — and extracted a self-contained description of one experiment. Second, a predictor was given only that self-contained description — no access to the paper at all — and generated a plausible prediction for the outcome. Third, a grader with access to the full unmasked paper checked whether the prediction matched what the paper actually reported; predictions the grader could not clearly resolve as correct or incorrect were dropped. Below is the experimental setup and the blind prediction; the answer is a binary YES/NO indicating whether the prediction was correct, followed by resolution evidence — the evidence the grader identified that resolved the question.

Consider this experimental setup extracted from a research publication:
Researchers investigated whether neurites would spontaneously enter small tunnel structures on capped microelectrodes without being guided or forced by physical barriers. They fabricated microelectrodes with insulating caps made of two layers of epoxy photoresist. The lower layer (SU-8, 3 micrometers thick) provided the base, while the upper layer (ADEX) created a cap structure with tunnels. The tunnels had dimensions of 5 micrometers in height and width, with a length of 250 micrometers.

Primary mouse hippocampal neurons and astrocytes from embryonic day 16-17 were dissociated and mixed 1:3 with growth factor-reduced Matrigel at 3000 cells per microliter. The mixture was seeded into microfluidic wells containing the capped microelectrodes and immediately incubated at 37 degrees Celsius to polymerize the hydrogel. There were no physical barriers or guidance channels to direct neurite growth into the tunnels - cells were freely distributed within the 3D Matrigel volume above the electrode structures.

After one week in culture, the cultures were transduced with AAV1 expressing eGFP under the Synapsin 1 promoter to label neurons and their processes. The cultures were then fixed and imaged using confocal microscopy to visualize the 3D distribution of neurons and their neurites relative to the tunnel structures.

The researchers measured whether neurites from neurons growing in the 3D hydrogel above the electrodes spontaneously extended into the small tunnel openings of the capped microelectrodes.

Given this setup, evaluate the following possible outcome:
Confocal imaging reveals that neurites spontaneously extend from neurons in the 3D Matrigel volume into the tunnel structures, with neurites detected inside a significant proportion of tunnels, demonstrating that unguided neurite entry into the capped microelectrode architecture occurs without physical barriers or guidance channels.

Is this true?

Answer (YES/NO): YES